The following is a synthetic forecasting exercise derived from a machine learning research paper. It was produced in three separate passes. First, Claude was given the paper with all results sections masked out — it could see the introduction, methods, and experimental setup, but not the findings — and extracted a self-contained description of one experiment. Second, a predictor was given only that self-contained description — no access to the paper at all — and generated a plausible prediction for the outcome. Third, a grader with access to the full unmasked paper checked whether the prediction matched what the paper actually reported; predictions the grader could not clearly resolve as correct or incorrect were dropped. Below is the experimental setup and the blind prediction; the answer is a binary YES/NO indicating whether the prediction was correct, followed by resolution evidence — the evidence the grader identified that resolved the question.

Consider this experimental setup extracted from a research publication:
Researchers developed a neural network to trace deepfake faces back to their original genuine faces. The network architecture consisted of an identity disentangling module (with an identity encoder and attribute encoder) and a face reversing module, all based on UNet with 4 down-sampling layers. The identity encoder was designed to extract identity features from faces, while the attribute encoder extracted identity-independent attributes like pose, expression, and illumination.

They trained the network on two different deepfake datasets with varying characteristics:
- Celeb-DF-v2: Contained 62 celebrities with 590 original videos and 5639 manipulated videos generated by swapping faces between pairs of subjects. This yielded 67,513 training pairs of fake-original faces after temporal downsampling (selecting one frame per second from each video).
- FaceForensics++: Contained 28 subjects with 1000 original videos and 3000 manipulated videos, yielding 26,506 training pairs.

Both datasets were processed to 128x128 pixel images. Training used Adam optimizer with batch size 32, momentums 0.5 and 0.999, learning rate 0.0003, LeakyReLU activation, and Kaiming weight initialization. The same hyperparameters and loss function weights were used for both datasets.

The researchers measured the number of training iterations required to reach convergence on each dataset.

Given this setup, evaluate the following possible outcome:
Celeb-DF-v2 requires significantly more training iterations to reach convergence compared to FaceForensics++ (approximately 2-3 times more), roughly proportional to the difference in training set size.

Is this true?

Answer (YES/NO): NO